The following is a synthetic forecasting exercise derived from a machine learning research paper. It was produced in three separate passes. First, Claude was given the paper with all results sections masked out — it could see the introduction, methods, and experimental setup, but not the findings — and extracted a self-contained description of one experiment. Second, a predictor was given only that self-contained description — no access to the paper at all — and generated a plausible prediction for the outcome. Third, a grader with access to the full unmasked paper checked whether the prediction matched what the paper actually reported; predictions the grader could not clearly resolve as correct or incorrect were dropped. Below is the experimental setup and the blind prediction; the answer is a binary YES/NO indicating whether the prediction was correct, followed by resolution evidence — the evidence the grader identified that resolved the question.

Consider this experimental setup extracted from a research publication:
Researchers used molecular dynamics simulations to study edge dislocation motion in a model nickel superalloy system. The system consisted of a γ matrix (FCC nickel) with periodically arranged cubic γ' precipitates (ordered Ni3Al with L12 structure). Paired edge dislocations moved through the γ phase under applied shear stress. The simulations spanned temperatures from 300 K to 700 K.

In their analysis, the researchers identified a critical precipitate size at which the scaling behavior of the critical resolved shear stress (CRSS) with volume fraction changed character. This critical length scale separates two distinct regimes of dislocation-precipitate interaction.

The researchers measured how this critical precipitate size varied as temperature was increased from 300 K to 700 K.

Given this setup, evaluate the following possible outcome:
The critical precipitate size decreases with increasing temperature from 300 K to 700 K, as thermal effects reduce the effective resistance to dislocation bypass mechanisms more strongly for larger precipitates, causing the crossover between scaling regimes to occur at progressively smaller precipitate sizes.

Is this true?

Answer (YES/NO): NO